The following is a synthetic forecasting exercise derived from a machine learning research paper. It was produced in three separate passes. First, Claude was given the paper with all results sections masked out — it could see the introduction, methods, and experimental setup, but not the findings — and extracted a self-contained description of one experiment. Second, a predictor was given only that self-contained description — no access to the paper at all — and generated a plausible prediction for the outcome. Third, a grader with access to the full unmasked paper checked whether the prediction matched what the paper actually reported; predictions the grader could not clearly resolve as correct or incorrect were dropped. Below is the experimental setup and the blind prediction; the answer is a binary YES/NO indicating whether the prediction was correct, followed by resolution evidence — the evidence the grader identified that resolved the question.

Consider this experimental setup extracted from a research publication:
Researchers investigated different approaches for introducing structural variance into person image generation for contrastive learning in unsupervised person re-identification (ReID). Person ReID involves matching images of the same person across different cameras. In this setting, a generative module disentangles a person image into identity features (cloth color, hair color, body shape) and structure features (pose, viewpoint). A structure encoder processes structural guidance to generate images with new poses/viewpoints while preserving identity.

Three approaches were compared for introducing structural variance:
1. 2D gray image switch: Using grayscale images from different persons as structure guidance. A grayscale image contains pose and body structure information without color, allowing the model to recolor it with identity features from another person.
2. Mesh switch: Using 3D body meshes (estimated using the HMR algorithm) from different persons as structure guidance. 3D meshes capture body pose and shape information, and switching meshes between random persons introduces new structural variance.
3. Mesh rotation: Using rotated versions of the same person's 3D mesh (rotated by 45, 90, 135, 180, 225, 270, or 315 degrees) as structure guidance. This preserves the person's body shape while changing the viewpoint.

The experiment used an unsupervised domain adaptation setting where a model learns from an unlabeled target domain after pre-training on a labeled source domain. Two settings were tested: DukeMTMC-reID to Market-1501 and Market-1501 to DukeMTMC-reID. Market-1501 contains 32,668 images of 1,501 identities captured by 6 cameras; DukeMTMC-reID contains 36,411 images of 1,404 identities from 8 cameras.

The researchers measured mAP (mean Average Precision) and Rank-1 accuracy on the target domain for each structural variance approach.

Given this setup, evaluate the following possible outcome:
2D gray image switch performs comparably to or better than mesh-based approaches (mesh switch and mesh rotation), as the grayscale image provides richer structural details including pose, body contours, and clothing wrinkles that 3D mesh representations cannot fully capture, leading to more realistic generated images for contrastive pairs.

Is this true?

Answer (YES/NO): NO